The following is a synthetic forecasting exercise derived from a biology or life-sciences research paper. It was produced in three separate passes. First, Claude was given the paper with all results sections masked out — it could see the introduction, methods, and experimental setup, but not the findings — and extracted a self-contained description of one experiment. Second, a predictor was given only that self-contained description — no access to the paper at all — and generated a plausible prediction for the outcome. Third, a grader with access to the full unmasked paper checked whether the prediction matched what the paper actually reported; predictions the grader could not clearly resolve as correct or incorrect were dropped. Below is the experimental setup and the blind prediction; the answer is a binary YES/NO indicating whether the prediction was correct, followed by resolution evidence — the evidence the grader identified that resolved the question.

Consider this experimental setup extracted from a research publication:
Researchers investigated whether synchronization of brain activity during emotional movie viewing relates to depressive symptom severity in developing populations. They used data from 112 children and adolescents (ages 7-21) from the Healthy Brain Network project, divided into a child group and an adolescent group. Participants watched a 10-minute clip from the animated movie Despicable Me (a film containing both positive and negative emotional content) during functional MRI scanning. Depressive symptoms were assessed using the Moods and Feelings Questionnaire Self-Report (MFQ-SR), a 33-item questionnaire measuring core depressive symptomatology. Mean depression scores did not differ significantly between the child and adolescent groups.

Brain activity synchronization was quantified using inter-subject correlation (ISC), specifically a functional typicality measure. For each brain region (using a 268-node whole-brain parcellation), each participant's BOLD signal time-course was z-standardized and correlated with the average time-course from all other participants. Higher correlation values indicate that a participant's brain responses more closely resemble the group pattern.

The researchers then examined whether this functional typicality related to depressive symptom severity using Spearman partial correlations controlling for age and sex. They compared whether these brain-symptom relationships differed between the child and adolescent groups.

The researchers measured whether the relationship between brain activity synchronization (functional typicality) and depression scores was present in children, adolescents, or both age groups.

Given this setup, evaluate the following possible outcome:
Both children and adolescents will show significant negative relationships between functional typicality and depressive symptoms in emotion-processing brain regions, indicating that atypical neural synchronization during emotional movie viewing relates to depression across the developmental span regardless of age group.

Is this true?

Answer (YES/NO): NO